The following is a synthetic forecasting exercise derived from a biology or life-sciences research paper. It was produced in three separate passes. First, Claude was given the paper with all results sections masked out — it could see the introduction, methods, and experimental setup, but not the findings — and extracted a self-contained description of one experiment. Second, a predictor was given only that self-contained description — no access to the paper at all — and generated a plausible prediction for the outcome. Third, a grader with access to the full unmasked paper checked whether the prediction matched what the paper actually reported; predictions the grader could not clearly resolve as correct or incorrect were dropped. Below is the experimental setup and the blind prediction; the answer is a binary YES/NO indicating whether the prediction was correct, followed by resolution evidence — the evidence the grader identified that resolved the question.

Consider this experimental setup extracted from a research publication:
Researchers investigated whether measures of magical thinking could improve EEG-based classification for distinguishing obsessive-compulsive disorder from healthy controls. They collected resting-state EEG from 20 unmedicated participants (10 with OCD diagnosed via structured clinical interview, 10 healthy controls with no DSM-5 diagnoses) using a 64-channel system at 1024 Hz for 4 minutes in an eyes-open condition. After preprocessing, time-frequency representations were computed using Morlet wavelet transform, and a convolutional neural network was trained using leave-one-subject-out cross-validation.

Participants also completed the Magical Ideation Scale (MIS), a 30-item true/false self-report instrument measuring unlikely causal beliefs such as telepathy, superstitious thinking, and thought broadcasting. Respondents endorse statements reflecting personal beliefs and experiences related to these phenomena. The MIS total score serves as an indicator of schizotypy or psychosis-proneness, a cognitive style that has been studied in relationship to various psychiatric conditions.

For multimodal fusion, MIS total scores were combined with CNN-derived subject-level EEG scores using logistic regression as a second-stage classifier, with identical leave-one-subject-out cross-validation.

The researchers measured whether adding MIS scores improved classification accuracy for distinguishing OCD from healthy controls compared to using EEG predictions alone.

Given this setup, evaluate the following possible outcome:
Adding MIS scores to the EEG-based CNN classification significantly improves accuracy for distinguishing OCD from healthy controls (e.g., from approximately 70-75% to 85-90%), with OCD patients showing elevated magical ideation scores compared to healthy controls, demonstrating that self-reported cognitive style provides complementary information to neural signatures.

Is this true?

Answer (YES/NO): NO